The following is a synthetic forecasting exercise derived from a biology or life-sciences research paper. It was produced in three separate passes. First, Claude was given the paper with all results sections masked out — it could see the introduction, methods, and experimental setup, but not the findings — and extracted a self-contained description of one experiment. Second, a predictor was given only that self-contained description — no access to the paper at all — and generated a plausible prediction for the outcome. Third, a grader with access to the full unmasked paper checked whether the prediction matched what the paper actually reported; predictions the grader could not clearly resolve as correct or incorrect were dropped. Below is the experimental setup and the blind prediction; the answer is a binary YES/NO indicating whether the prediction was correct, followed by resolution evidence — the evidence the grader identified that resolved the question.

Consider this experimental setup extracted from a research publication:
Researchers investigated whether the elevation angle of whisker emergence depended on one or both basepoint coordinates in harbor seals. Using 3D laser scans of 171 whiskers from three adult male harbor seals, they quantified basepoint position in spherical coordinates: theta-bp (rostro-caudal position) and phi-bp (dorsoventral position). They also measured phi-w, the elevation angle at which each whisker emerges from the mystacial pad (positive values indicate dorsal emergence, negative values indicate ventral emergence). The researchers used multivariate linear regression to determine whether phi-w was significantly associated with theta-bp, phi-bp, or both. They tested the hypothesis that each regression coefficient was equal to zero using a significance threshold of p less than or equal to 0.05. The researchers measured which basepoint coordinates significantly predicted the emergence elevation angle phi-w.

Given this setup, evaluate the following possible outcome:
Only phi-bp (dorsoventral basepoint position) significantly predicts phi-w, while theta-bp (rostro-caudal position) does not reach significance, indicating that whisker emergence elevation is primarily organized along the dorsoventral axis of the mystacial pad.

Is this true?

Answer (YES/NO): YES